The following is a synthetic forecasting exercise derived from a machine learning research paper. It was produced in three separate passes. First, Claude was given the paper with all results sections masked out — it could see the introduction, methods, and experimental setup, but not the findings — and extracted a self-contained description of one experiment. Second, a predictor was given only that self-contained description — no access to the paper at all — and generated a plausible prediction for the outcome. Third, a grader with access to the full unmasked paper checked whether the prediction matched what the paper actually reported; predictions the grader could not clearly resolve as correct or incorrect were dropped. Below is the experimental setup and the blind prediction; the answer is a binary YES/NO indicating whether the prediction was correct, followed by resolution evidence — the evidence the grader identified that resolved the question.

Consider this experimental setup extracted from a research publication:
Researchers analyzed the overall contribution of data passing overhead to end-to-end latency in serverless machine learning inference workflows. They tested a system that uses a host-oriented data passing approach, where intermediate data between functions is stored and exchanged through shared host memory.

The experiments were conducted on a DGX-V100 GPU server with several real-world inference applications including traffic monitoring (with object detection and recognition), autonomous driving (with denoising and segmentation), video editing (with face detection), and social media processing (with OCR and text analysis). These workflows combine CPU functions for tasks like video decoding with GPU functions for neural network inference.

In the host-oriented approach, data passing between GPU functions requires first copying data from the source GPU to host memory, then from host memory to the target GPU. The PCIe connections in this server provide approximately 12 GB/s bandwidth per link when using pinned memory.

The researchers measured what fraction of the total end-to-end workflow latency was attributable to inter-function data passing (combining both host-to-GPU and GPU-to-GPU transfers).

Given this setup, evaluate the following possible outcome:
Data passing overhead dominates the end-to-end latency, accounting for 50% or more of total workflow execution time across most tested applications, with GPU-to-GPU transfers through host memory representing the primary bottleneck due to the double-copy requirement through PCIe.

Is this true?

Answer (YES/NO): YES